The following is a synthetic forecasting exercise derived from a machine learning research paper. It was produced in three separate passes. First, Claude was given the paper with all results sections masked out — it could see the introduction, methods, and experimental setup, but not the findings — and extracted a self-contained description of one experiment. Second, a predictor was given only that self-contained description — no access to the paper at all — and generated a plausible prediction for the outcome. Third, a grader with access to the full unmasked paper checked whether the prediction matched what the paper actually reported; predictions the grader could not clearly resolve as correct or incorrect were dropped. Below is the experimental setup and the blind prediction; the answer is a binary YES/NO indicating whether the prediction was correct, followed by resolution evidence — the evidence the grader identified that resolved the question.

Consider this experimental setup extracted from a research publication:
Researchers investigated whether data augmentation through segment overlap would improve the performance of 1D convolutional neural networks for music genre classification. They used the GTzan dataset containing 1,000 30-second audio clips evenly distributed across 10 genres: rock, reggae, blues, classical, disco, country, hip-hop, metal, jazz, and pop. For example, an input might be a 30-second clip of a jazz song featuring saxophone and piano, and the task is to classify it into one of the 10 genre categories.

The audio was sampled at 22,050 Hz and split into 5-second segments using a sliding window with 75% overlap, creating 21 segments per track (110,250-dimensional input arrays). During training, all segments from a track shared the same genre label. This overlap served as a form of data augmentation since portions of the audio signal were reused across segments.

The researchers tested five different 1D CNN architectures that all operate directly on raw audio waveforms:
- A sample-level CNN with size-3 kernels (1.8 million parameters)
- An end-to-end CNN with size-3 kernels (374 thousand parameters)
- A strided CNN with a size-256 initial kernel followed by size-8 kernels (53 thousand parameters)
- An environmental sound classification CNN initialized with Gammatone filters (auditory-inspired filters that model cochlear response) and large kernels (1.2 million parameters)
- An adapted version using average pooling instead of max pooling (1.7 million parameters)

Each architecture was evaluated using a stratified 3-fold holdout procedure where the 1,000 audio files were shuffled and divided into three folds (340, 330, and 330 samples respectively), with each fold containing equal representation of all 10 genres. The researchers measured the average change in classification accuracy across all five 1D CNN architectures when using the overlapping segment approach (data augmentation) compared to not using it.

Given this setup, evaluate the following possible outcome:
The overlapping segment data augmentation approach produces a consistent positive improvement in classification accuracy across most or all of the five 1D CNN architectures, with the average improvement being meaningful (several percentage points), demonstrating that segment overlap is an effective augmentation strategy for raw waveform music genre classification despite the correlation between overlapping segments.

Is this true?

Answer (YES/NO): YES